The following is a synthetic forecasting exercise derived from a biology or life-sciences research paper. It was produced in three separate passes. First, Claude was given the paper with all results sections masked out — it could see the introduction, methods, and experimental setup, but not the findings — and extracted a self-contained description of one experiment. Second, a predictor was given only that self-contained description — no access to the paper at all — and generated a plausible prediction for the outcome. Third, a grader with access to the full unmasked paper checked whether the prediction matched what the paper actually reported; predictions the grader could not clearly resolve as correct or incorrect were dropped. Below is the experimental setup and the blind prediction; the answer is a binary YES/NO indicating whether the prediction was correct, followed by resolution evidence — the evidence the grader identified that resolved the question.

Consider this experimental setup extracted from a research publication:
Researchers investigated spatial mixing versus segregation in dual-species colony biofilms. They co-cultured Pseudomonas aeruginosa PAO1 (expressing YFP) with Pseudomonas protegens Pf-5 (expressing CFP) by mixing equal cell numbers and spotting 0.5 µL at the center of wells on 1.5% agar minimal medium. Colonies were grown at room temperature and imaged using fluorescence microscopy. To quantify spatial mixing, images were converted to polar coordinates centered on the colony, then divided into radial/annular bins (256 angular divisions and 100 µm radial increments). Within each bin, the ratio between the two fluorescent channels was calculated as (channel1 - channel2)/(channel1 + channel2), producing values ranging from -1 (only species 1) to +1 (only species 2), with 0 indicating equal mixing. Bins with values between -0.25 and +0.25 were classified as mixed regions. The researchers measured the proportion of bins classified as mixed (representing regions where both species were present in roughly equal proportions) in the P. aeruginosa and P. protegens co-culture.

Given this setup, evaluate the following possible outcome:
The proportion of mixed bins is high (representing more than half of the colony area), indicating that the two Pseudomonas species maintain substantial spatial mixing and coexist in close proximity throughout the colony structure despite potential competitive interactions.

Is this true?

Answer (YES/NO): NO